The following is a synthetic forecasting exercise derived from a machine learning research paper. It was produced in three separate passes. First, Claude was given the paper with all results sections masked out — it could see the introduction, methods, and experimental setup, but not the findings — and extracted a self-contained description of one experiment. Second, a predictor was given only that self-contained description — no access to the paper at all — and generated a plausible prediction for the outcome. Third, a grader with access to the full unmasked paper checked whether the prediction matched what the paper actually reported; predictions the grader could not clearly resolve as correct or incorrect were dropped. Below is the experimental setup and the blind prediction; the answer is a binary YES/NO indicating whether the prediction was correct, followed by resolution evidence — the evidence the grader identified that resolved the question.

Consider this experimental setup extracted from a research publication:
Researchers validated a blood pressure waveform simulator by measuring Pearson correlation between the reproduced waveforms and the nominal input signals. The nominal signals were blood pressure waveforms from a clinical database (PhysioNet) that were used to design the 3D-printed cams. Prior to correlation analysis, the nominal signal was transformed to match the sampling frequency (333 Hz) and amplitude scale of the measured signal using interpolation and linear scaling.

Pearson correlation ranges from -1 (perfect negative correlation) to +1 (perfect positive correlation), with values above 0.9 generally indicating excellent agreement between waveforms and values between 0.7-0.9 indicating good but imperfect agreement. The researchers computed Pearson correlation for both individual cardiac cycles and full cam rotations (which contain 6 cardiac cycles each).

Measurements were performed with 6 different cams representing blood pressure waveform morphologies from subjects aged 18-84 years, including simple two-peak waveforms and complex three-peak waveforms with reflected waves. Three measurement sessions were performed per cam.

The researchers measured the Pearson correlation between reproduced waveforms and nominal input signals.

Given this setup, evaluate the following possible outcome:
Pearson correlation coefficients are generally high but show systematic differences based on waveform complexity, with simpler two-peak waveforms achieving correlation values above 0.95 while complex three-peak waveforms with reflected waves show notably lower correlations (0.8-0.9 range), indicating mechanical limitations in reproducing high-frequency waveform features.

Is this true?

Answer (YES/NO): NO